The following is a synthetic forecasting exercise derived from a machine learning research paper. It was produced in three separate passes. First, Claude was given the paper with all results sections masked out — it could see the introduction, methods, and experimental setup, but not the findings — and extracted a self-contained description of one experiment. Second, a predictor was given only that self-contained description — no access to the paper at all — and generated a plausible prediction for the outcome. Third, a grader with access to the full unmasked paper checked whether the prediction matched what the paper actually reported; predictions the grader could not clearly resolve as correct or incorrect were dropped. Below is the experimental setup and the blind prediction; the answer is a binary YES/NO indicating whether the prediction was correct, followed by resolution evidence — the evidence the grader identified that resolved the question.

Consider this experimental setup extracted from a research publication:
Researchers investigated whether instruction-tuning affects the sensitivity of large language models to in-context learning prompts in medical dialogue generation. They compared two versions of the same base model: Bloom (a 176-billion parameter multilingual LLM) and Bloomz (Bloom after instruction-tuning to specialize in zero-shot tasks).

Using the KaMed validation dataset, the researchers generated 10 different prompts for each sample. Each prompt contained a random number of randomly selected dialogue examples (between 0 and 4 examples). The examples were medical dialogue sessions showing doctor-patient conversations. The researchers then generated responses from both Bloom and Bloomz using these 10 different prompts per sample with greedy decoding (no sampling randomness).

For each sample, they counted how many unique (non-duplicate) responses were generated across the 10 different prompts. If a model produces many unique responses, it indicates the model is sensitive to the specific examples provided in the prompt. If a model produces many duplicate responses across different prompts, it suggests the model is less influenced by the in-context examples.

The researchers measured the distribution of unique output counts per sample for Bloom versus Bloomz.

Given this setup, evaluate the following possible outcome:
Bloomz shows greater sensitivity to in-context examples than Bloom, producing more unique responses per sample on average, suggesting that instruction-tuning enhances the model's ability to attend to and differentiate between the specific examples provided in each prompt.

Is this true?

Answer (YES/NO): NO